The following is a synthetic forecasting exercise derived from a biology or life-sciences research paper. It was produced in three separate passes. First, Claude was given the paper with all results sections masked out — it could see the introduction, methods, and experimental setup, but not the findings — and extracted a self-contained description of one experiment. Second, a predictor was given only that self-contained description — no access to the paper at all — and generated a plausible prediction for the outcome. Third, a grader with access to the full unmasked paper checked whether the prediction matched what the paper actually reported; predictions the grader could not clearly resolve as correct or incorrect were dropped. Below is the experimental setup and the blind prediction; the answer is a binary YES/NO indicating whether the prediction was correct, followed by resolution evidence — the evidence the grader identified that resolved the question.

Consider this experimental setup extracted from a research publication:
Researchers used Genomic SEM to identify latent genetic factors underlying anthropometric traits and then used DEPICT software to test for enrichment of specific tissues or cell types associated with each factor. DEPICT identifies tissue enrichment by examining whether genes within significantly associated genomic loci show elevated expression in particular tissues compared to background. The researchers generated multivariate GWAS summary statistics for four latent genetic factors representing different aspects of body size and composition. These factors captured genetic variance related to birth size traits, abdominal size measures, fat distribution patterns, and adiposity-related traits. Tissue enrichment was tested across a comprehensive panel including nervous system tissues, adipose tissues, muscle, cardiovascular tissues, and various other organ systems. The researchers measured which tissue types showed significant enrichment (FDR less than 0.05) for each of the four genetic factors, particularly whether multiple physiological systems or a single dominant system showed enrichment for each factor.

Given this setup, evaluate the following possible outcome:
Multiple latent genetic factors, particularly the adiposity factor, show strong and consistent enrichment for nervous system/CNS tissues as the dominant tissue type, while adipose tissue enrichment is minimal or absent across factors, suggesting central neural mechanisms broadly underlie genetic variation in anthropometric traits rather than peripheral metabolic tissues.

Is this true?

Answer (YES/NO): NO